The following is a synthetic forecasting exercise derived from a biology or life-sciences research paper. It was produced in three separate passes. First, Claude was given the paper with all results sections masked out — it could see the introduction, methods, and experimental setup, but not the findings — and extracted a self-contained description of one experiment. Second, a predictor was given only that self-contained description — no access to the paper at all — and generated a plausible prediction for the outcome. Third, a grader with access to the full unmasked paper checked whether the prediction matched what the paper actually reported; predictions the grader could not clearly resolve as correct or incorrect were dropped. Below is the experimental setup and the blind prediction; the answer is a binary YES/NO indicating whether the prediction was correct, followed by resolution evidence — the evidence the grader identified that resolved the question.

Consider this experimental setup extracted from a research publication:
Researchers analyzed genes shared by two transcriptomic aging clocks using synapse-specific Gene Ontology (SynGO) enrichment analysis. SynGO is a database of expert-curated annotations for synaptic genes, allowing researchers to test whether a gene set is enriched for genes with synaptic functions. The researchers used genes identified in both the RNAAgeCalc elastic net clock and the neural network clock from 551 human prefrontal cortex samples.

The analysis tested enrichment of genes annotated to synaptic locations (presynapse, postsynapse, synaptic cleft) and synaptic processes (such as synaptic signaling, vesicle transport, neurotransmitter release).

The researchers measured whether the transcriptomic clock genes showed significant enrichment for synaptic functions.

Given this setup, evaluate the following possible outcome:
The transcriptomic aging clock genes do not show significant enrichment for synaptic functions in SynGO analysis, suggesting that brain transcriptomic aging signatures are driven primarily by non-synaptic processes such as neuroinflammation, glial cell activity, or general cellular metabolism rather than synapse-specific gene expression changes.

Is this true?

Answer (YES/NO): NO